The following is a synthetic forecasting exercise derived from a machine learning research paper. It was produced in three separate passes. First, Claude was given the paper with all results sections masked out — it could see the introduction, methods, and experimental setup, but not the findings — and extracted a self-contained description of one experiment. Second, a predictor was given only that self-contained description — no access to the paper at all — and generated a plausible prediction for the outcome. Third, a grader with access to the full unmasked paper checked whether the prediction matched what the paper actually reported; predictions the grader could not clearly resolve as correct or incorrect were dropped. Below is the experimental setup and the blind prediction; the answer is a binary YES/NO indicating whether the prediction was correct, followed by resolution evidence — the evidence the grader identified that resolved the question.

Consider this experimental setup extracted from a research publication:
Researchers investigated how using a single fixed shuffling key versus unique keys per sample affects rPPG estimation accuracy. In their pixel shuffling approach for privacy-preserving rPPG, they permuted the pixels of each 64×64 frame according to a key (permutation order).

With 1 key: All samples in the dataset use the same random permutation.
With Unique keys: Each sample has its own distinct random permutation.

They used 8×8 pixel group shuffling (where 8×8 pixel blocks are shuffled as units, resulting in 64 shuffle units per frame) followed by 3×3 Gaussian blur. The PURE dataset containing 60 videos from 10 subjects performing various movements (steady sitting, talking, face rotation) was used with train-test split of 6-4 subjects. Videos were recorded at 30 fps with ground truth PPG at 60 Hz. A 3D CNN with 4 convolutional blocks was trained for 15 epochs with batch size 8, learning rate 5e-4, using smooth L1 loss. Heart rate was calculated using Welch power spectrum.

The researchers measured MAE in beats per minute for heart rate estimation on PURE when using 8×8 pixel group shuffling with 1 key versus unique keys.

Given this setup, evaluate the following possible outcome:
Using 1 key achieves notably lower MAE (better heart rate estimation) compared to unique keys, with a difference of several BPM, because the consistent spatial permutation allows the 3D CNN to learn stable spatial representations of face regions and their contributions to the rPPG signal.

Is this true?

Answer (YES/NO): NO